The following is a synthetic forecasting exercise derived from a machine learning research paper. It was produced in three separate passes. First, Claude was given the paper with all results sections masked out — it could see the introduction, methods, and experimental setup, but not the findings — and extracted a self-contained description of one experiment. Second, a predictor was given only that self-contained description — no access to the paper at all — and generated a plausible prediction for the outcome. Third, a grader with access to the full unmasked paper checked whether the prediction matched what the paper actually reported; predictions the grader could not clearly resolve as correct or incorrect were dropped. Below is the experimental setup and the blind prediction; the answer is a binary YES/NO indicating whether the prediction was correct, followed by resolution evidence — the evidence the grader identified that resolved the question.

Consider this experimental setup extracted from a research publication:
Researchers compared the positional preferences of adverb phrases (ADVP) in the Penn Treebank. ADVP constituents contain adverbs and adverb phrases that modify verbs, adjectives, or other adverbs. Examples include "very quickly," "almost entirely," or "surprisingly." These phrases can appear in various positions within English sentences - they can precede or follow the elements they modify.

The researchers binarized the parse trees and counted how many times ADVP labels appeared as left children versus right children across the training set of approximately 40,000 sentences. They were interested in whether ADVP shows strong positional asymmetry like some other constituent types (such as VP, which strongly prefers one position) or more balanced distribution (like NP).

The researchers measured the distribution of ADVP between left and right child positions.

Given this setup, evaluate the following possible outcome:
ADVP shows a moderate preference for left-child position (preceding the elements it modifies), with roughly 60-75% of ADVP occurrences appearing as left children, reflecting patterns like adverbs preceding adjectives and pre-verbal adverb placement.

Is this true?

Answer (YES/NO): NO